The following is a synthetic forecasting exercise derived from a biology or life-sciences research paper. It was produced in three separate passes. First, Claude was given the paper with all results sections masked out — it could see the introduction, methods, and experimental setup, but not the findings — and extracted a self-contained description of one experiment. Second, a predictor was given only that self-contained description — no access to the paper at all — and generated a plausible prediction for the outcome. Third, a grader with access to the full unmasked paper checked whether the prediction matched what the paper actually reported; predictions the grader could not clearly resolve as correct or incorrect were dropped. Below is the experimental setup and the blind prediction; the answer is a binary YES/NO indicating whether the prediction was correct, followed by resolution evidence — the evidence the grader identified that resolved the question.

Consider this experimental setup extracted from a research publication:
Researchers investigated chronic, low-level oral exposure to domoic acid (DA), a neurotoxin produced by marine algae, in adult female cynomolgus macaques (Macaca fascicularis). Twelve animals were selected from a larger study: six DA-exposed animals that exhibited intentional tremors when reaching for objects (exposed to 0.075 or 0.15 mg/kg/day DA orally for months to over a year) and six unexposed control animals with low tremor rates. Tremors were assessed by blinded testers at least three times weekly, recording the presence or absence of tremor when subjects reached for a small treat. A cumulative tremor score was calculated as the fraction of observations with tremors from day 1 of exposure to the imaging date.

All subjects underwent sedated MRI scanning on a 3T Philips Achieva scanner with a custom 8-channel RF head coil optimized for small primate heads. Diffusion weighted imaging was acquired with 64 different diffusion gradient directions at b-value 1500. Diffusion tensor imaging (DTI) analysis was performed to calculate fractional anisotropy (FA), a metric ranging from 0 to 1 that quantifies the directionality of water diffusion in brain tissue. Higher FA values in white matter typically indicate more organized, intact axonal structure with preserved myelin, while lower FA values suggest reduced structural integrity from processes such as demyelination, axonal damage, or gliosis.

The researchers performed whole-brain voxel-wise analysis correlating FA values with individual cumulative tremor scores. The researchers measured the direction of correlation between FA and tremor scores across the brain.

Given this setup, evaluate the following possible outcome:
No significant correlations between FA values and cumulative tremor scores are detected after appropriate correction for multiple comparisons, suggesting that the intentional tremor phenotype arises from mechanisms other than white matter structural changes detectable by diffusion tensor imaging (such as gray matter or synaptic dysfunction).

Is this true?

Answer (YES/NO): NO